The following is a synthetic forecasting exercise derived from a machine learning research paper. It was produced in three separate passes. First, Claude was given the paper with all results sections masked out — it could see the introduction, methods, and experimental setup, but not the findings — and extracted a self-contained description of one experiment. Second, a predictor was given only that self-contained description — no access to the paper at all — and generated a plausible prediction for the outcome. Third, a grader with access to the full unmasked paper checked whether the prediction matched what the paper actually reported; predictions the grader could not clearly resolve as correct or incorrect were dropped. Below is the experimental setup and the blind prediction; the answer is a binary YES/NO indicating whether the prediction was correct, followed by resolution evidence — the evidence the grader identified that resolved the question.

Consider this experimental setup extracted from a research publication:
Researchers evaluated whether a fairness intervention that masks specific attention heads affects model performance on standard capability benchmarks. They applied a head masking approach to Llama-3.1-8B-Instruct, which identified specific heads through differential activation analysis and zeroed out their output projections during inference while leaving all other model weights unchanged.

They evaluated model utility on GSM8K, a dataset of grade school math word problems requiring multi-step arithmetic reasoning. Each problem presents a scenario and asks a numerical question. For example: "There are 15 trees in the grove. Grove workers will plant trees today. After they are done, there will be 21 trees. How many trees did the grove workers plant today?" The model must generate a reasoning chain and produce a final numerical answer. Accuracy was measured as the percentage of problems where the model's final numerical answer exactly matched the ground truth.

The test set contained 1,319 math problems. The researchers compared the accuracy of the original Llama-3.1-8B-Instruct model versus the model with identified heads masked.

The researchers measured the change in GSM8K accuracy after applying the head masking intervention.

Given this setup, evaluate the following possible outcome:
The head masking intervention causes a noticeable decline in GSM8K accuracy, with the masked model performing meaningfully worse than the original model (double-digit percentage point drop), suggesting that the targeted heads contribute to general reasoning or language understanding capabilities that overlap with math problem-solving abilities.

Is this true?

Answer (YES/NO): NO